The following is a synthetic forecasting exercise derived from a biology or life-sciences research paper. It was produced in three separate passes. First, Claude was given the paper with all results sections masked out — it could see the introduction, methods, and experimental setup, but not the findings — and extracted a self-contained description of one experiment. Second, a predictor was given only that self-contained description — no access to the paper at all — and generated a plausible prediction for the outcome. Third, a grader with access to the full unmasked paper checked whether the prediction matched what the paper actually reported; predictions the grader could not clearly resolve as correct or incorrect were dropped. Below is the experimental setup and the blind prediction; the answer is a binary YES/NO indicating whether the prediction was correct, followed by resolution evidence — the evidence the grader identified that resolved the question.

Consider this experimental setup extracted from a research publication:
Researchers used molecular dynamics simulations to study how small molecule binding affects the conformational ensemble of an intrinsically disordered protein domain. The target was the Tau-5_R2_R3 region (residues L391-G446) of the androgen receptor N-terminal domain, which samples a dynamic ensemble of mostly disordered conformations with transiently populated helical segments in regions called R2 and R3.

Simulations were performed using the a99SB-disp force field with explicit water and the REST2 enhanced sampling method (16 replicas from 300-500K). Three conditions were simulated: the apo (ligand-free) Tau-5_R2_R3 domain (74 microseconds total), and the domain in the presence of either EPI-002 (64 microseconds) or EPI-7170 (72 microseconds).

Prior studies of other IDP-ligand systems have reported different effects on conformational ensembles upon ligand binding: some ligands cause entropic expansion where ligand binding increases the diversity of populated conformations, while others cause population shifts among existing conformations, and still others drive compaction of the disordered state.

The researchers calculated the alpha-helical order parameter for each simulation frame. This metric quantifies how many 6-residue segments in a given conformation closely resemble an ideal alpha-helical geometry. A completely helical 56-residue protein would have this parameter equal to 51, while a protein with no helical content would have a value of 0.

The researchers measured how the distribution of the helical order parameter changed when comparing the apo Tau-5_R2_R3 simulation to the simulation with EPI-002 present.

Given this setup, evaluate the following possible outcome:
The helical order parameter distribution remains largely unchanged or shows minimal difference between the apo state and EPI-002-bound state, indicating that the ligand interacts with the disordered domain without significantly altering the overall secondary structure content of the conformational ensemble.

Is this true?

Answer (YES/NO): NO